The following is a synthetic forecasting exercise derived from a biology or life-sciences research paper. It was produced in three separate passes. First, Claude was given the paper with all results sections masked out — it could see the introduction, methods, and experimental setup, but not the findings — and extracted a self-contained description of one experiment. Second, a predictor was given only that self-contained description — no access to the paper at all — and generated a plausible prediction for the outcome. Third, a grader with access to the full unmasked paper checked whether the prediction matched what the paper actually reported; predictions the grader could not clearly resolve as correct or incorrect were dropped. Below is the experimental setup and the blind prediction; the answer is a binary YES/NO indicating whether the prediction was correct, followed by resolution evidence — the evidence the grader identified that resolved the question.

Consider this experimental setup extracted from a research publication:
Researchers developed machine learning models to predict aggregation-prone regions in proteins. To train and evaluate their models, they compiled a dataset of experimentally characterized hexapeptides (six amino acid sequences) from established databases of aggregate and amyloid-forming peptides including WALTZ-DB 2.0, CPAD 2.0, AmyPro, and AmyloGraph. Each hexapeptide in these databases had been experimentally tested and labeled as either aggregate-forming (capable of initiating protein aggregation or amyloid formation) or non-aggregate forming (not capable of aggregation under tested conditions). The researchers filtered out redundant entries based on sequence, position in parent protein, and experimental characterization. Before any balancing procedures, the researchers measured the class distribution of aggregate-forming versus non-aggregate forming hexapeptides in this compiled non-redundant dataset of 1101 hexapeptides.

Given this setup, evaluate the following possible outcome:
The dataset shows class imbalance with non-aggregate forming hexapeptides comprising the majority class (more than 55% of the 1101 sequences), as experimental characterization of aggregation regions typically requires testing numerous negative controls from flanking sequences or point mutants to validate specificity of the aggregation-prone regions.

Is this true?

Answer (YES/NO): YES